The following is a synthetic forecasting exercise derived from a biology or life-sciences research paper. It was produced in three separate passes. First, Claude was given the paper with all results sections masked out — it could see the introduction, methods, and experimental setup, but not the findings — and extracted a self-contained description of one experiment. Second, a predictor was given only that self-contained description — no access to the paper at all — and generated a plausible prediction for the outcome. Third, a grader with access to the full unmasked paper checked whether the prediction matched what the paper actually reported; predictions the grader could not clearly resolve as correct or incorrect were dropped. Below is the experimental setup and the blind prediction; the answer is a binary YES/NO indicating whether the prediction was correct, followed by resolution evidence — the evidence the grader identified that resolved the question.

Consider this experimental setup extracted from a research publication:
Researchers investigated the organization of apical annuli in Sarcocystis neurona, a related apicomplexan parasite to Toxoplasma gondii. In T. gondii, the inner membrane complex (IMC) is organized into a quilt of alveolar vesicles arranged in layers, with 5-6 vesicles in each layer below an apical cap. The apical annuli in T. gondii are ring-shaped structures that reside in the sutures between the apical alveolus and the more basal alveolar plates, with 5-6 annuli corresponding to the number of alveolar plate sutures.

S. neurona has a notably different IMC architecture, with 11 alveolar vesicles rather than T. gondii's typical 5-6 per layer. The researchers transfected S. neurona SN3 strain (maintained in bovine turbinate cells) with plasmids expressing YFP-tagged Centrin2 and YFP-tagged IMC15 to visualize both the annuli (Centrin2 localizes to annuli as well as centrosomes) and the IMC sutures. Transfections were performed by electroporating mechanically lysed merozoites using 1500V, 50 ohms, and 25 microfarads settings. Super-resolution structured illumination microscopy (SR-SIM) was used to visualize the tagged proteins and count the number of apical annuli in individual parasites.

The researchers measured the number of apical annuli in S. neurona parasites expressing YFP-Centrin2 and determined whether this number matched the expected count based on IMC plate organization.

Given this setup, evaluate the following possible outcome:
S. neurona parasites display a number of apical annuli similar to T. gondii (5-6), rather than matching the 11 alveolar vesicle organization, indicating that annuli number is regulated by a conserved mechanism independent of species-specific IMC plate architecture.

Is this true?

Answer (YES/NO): YES